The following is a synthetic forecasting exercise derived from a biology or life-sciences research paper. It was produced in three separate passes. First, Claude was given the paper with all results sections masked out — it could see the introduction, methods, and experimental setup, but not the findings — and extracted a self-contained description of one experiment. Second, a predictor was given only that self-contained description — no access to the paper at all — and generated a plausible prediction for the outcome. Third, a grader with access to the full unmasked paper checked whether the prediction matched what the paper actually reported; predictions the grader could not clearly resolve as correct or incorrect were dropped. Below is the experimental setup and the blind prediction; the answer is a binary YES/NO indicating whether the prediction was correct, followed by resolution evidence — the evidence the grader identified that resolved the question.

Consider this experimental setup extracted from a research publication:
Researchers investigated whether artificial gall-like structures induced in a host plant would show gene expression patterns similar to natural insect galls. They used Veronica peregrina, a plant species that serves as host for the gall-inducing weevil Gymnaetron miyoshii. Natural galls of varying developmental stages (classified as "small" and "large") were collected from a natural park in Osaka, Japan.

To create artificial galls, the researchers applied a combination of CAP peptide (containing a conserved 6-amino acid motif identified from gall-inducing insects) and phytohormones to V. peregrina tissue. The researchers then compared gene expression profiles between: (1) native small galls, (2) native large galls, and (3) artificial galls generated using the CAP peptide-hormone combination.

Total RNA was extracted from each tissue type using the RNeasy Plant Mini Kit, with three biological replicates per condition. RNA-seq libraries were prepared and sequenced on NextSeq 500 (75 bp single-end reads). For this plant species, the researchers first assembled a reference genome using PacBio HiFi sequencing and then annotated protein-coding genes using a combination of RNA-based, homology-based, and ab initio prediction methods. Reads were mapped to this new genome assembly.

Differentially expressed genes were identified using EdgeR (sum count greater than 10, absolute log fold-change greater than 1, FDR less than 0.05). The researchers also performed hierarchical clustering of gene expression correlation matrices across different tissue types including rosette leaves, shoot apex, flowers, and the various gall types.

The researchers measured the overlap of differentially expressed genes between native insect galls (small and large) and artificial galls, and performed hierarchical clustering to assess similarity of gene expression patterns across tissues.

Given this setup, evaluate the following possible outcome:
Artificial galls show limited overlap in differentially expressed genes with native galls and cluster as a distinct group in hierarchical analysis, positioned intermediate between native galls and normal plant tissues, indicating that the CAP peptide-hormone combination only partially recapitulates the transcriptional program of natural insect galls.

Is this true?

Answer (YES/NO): NO